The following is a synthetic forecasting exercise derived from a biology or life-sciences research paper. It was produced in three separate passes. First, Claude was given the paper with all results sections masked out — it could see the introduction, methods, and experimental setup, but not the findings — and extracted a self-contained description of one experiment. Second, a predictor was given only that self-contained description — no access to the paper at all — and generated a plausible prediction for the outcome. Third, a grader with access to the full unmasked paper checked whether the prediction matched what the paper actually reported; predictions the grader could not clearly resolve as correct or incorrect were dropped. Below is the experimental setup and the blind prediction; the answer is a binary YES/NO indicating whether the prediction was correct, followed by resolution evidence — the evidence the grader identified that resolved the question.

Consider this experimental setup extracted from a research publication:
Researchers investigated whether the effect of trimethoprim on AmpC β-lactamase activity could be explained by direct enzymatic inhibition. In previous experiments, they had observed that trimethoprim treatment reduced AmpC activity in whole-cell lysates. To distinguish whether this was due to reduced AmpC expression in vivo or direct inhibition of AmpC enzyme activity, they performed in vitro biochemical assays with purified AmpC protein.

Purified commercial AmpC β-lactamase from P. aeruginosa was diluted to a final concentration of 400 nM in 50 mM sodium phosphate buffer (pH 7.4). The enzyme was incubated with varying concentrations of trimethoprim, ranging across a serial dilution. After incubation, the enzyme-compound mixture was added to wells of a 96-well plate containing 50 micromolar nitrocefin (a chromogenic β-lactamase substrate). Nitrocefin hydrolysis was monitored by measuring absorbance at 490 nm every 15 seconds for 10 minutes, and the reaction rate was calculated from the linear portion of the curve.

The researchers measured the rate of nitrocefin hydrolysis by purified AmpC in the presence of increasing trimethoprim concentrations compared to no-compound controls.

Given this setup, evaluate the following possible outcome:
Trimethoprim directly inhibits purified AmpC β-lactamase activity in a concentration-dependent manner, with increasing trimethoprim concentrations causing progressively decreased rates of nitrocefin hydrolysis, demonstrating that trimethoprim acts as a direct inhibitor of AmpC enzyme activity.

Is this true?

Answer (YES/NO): NO